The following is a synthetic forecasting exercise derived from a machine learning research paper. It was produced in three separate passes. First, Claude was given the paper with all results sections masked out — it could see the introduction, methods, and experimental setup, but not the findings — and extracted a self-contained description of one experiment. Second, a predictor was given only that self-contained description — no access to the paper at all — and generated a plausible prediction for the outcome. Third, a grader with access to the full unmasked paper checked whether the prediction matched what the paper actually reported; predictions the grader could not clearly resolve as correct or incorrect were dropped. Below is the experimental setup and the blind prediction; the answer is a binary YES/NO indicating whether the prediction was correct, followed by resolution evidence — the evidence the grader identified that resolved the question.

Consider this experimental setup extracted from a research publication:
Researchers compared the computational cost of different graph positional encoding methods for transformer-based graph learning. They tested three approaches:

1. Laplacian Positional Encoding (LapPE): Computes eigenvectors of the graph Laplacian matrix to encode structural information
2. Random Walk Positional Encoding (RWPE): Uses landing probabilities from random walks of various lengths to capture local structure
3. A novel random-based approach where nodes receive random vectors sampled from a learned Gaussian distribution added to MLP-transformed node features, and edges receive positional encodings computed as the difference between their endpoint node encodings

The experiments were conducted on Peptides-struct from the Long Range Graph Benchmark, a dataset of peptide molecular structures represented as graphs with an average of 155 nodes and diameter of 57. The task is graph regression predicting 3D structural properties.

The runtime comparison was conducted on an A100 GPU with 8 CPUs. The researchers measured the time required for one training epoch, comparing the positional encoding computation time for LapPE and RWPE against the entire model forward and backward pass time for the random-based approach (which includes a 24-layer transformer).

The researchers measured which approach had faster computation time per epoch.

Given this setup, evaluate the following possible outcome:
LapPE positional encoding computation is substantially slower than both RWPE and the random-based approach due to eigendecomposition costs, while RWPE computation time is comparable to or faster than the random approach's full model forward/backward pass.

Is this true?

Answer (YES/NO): NO